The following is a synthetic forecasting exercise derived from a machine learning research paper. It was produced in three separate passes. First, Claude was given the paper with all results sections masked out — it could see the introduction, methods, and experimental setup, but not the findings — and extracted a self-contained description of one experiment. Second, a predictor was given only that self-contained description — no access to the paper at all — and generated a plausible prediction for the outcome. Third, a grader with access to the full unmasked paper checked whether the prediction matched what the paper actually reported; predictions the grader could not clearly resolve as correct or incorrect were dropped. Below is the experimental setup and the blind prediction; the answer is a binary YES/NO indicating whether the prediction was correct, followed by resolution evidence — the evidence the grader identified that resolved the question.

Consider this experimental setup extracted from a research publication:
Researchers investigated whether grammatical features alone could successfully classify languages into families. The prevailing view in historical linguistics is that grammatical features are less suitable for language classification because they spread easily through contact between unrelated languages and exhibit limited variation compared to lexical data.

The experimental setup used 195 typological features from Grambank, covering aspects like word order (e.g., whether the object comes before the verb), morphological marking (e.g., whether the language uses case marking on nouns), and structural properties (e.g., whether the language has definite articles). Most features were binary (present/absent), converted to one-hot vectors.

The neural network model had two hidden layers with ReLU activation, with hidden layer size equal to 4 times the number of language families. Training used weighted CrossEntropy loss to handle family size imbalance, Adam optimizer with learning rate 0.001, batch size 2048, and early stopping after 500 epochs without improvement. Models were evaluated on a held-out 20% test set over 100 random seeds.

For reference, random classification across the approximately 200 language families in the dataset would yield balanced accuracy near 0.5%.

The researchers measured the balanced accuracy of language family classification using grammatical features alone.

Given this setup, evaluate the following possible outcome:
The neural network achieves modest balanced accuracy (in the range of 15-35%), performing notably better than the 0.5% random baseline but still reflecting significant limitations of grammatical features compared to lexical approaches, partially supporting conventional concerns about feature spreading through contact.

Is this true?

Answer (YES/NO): NO